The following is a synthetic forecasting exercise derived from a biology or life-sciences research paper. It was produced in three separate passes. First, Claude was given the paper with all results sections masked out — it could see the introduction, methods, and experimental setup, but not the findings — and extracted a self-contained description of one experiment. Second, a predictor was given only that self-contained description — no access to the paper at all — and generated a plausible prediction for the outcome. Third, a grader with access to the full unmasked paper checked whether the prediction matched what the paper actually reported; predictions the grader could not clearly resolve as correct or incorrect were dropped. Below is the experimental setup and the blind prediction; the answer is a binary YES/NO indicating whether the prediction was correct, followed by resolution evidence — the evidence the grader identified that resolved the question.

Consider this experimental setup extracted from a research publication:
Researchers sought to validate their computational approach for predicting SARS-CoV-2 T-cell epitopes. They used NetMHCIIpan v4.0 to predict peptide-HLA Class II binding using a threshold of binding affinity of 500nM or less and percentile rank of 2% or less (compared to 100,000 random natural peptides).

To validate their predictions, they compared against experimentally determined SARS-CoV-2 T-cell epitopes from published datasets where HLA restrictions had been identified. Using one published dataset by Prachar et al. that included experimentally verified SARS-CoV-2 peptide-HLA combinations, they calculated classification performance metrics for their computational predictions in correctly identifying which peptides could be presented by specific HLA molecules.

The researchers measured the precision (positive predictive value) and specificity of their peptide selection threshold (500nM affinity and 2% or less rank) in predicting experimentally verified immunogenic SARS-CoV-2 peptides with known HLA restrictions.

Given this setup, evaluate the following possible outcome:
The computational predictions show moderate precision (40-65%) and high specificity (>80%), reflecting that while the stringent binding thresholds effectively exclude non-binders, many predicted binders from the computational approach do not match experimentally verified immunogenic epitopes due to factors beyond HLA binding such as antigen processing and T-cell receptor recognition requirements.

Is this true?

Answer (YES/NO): NO